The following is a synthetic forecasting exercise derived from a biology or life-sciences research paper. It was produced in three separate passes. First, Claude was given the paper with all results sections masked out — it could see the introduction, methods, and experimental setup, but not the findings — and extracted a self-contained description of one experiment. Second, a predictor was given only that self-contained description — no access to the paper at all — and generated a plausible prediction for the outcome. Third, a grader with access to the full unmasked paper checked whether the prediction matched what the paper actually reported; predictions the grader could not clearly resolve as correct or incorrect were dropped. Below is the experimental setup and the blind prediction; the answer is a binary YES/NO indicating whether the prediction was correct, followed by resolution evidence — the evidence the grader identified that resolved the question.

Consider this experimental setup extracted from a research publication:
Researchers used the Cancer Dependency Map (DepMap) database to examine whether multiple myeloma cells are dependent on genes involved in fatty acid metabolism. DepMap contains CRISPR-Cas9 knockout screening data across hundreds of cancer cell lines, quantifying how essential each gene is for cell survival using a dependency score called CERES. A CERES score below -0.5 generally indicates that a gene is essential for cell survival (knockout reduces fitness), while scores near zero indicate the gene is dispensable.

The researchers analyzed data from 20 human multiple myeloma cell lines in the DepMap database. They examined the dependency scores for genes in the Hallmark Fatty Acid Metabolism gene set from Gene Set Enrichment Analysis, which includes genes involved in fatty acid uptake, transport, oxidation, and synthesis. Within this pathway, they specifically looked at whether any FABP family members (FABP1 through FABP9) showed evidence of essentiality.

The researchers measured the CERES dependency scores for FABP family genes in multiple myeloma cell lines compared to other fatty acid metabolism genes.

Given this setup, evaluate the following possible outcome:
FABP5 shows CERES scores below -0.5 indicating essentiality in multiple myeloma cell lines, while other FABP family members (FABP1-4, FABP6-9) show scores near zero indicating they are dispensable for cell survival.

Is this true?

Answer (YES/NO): NO